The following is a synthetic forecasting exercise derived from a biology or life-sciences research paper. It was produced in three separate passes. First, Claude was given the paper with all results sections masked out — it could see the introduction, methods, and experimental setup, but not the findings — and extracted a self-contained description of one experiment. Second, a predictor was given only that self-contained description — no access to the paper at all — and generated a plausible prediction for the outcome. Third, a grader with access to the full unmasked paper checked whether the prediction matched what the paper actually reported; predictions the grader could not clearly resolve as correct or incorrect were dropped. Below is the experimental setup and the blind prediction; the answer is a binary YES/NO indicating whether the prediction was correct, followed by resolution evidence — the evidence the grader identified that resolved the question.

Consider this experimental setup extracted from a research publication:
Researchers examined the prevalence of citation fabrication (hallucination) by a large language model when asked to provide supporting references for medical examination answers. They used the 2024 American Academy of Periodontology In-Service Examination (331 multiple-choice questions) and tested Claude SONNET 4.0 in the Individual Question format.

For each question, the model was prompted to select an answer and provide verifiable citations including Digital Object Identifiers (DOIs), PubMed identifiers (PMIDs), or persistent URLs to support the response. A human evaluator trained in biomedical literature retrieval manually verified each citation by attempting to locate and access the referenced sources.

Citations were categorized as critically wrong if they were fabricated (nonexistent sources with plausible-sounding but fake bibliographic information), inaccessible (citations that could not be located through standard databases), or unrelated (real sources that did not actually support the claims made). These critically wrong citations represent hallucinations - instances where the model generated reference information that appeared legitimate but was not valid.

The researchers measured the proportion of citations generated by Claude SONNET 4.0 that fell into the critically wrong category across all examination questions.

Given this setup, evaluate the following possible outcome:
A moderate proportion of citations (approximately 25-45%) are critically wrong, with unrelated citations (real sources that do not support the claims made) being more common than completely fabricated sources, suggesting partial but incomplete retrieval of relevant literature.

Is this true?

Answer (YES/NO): NO